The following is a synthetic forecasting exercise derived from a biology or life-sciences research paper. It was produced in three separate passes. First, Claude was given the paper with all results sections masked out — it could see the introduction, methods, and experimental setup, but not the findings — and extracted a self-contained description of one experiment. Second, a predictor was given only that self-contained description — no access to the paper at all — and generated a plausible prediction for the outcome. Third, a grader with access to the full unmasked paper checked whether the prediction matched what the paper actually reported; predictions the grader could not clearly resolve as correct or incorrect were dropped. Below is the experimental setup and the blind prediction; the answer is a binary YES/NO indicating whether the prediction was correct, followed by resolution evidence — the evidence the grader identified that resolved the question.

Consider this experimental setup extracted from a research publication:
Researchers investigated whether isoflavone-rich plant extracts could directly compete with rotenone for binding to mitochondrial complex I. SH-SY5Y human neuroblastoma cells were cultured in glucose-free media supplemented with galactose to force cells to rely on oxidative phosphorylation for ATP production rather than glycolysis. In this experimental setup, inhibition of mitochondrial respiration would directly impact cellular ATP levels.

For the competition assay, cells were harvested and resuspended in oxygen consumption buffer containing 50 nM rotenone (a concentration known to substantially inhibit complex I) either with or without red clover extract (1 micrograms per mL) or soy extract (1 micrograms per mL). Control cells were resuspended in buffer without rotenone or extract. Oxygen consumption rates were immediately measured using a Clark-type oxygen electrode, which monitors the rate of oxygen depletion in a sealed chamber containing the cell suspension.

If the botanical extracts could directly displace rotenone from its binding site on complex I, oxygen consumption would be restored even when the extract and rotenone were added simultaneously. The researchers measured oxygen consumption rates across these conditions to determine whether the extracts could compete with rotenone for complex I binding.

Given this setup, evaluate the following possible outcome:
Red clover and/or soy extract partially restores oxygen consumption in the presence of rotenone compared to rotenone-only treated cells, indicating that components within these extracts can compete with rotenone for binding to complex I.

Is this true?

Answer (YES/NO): YES